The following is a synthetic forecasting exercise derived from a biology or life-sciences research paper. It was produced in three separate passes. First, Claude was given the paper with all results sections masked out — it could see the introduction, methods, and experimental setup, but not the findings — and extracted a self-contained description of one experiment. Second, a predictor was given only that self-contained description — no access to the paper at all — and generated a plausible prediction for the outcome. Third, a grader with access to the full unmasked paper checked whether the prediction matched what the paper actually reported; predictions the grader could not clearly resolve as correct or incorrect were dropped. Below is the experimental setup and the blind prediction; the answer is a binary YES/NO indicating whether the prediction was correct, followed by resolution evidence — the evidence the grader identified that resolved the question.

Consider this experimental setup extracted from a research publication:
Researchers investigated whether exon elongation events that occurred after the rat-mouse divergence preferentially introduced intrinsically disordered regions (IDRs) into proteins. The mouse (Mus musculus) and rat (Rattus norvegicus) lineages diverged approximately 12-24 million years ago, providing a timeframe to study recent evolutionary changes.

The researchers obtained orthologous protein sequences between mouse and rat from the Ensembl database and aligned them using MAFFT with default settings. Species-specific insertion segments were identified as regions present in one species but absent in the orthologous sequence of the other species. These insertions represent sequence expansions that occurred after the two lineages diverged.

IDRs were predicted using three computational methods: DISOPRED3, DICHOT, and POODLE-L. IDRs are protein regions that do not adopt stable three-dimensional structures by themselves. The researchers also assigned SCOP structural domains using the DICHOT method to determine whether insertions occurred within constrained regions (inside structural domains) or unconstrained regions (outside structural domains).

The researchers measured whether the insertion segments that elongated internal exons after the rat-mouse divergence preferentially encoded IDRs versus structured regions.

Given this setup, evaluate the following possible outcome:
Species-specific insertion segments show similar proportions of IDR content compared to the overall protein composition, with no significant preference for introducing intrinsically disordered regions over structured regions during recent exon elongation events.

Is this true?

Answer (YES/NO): NO